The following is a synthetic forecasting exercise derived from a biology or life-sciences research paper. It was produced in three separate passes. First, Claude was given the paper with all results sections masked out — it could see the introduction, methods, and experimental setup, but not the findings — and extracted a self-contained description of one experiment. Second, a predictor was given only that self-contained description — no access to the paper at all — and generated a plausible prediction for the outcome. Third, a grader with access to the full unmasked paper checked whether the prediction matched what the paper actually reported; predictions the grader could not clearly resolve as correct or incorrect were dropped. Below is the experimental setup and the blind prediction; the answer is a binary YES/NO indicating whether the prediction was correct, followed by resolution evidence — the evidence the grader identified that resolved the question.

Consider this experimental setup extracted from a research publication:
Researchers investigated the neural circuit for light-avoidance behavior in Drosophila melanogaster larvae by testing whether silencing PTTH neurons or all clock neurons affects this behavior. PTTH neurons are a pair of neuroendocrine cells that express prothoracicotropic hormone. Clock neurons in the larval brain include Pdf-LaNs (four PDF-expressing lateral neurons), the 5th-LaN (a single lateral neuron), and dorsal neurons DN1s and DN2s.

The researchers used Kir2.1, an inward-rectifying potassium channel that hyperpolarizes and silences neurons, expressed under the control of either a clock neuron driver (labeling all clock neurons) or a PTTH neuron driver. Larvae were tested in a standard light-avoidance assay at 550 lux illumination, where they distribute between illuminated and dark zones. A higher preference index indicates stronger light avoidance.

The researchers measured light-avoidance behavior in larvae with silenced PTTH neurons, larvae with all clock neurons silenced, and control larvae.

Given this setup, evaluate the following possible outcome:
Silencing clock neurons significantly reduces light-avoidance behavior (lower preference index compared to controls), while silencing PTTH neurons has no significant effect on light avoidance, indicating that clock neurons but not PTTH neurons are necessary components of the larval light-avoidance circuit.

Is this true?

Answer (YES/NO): NO